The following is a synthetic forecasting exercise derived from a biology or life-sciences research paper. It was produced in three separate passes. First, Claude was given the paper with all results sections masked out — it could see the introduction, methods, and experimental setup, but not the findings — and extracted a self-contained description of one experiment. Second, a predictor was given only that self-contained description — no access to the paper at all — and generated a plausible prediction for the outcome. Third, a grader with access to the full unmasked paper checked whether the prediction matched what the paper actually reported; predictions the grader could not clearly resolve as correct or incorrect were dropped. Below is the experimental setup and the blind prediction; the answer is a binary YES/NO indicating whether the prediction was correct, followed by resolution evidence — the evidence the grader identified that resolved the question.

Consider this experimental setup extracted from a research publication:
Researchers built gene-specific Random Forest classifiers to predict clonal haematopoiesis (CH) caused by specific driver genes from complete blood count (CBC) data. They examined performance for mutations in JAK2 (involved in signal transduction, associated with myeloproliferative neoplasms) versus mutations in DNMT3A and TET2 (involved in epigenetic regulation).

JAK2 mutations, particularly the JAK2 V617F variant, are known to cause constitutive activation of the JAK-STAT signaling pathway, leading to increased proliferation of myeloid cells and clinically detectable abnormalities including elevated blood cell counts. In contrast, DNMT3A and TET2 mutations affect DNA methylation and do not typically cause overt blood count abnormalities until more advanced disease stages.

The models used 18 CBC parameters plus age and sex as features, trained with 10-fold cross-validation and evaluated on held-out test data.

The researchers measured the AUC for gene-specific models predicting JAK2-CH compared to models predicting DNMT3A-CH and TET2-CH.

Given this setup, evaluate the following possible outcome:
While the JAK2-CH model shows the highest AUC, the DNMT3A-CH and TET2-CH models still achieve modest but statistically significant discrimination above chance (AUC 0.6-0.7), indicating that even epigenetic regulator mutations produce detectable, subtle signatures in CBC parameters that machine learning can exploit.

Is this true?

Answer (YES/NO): YES